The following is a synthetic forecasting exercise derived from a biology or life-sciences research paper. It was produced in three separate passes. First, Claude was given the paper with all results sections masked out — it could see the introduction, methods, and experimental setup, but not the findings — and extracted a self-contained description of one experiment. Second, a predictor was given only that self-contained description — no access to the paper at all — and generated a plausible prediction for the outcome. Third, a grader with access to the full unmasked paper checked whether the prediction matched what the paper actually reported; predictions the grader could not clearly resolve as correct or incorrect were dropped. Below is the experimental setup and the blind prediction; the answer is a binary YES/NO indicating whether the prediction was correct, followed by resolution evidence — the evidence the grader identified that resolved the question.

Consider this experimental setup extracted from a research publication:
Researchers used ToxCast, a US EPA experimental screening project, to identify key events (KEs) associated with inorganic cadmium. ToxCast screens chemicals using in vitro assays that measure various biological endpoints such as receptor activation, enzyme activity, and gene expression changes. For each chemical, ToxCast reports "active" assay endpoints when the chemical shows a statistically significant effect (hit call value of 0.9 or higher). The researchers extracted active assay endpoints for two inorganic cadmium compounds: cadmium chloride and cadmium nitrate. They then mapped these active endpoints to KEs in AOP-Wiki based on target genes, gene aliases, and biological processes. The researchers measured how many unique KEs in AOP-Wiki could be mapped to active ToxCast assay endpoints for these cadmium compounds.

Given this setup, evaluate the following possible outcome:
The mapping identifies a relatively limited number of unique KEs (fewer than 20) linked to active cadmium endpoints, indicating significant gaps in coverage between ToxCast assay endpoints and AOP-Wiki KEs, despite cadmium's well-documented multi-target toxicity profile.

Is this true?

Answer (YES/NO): NO